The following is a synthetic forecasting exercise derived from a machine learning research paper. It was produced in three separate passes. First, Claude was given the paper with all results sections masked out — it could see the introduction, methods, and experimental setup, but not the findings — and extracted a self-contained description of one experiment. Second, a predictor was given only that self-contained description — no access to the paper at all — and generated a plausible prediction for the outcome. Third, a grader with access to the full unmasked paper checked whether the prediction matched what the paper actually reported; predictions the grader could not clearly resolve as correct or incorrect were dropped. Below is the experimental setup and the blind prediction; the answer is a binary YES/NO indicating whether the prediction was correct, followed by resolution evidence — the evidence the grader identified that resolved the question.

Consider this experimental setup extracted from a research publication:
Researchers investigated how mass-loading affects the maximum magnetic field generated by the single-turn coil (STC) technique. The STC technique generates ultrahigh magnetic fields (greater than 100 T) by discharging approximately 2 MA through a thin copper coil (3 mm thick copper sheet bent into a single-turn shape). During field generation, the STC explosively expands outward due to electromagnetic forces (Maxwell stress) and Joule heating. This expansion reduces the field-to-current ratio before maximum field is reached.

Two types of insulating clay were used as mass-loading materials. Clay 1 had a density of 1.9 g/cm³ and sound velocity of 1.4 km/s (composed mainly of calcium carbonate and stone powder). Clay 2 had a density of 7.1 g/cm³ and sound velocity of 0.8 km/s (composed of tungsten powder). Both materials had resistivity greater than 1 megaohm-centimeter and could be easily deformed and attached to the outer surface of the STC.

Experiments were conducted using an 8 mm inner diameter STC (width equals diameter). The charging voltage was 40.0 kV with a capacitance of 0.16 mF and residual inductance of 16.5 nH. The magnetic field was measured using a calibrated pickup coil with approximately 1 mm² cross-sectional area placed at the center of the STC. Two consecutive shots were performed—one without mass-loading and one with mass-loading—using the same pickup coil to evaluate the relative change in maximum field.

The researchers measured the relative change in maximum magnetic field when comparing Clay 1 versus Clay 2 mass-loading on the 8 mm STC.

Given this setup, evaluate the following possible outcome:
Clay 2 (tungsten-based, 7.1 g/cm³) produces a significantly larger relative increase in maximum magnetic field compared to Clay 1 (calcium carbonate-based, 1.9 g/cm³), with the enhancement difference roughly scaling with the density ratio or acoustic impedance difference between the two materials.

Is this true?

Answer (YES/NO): YES